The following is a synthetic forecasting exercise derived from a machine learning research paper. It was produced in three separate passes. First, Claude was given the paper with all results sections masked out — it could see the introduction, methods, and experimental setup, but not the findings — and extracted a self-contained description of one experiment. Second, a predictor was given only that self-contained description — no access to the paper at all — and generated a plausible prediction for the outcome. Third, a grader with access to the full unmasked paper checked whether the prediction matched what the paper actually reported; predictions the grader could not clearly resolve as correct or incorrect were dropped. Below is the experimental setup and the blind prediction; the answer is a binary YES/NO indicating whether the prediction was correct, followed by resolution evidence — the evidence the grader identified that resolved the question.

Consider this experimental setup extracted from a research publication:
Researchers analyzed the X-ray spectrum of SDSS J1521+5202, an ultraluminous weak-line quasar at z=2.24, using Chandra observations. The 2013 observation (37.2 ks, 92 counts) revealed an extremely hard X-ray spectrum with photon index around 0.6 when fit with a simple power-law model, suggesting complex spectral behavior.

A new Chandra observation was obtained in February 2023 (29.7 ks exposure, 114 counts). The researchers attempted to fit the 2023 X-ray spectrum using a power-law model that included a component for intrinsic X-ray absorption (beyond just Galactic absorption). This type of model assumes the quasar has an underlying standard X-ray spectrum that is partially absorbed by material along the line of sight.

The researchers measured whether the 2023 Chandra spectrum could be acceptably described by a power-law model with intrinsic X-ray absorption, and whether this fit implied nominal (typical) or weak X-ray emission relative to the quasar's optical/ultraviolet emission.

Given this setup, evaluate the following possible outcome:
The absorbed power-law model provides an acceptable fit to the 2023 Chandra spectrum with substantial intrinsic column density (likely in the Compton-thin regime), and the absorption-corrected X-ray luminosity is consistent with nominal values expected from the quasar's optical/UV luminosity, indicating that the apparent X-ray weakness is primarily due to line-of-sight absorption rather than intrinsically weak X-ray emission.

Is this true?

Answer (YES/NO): YES